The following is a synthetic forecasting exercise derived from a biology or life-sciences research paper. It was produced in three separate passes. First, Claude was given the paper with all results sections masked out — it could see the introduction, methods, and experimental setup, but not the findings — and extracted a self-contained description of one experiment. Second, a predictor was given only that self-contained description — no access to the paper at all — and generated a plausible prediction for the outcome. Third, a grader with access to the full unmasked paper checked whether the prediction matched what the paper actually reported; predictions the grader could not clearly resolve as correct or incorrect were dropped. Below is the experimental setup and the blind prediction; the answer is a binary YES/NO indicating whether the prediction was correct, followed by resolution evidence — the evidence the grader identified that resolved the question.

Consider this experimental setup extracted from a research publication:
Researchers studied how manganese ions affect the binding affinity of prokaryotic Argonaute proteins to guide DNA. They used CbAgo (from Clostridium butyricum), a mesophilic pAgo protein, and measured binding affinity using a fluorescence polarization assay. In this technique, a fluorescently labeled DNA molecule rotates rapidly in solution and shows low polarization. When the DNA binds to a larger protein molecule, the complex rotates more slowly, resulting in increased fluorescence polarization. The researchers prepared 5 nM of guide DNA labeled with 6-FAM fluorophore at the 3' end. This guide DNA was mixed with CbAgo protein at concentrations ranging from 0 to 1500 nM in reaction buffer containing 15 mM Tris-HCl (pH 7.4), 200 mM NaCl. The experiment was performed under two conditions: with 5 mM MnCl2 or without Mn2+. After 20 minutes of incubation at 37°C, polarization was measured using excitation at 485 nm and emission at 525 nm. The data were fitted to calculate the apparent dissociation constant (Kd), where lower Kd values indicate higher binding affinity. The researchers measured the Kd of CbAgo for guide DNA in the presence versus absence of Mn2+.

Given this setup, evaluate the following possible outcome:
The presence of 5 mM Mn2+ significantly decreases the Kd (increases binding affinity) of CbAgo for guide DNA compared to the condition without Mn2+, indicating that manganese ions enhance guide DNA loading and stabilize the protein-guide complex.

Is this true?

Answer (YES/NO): YES